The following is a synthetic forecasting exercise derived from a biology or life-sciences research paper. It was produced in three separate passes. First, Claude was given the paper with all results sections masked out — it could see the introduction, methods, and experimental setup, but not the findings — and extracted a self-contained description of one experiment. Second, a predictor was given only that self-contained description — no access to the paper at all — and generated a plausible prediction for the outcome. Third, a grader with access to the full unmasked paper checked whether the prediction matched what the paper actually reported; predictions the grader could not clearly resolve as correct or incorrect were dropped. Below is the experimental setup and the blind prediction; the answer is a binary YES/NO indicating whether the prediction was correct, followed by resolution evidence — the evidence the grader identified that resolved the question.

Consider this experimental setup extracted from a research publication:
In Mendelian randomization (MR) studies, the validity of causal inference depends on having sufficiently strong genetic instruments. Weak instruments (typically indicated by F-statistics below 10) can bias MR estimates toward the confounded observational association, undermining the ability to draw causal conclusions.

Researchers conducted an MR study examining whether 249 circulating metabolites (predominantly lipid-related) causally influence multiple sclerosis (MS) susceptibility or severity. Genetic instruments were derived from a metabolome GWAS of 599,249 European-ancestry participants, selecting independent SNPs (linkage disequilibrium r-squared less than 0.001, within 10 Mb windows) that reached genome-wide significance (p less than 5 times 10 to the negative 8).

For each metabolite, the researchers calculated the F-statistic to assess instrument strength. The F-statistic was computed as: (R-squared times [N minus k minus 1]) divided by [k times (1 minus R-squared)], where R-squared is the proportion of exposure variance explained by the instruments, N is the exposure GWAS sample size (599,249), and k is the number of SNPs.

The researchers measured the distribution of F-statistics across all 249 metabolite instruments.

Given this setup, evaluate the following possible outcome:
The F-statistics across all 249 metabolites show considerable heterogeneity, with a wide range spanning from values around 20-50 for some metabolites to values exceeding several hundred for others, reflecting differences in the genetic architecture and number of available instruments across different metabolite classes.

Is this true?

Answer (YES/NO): NO